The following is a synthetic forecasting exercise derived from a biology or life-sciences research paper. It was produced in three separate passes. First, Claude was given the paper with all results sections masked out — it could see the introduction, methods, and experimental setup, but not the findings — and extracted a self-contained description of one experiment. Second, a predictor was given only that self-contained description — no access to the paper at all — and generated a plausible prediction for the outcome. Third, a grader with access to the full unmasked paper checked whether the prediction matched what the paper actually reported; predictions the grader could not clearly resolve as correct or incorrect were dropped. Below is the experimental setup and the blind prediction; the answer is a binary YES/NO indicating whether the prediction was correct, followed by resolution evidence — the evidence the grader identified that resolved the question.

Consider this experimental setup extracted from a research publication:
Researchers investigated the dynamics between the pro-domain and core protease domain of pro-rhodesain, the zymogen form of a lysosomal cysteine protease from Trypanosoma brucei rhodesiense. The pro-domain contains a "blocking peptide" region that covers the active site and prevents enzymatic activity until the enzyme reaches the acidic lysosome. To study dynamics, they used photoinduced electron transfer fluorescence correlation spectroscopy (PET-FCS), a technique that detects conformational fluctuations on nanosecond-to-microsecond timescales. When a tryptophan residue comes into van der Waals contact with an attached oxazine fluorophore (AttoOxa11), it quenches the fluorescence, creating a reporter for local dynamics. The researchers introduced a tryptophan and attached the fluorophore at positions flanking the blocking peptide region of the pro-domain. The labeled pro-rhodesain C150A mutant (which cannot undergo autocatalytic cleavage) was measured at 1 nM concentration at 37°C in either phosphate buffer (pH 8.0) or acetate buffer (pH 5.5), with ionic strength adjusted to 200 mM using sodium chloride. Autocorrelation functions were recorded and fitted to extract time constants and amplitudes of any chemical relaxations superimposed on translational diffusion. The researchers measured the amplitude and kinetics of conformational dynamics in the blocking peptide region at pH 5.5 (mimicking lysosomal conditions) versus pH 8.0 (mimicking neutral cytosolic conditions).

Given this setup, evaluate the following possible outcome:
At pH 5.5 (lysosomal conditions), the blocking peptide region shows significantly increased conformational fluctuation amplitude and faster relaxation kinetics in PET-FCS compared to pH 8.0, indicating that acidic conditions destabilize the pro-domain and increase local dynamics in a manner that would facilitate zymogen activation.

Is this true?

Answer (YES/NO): NO